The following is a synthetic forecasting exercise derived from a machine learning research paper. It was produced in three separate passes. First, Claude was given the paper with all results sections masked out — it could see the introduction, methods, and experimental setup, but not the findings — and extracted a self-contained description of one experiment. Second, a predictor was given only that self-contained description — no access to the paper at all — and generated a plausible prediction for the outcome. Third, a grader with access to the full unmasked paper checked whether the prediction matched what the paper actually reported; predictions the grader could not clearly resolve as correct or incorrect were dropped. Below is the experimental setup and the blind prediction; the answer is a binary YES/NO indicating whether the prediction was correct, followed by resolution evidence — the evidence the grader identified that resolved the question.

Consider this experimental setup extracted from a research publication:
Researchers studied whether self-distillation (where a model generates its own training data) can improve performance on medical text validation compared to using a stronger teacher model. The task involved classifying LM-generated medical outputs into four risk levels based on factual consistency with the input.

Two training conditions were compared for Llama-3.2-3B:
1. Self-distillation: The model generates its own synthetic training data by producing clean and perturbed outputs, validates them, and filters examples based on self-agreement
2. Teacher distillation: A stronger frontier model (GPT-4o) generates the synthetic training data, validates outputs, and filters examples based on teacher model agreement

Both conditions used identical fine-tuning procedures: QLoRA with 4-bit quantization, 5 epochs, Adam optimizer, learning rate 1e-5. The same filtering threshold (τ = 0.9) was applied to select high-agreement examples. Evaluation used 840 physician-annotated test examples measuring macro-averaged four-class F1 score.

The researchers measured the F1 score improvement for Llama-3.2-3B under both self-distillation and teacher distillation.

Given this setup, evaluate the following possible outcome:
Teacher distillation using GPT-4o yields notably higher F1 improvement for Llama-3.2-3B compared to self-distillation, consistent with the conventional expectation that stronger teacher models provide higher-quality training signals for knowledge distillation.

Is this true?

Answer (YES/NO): YES